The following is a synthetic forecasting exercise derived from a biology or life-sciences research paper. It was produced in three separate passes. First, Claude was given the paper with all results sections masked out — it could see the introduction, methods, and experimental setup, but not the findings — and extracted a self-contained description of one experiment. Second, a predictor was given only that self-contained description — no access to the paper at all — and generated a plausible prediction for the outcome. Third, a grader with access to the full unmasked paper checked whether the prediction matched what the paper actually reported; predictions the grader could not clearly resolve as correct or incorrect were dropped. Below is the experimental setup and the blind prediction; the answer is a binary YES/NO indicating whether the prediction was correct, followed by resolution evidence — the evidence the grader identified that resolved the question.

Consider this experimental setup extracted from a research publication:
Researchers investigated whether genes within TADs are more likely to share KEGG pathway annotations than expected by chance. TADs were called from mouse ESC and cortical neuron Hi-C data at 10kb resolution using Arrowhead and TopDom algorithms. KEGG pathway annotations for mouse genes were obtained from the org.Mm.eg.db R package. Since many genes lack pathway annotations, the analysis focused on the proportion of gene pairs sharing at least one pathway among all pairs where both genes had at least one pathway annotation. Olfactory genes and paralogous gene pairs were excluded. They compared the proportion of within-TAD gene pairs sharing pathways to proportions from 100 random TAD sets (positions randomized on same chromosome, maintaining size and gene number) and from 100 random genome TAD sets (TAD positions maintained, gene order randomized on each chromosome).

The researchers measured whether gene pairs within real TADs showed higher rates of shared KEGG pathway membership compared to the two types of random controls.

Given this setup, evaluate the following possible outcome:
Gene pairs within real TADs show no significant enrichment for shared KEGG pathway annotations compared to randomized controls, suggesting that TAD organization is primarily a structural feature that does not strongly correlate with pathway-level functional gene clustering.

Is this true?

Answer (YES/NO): NO